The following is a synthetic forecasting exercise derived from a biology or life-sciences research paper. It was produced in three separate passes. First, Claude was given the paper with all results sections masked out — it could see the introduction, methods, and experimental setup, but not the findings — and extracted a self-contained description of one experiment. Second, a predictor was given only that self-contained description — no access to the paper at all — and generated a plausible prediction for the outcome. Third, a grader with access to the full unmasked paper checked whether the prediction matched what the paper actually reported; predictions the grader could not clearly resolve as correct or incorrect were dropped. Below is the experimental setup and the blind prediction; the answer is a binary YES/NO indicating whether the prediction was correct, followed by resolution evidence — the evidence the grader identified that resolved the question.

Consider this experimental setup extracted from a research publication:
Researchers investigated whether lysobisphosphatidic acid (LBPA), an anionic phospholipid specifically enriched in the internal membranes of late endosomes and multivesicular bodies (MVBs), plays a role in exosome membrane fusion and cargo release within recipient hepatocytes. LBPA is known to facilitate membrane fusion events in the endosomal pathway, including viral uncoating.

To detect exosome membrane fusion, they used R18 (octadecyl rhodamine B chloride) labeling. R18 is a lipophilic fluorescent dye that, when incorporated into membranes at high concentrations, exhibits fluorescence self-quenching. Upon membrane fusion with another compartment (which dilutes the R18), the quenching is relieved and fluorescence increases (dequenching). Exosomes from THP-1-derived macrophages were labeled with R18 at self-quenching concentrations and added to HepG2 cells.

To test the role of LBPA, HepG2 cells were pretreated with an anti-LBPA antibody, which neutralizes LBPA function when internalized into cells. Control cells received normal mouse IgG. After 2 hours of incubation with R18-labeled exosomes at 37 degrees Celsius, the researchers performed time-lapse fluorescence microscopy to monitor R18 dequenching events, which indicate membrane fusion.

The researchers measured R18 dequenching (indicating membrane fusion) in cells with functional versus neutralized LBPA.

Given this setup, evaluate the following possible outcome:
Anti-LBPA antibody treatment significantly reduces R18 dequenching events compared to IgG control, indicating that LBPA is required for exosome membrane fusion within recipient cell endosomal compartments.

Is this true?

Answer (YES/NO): YES